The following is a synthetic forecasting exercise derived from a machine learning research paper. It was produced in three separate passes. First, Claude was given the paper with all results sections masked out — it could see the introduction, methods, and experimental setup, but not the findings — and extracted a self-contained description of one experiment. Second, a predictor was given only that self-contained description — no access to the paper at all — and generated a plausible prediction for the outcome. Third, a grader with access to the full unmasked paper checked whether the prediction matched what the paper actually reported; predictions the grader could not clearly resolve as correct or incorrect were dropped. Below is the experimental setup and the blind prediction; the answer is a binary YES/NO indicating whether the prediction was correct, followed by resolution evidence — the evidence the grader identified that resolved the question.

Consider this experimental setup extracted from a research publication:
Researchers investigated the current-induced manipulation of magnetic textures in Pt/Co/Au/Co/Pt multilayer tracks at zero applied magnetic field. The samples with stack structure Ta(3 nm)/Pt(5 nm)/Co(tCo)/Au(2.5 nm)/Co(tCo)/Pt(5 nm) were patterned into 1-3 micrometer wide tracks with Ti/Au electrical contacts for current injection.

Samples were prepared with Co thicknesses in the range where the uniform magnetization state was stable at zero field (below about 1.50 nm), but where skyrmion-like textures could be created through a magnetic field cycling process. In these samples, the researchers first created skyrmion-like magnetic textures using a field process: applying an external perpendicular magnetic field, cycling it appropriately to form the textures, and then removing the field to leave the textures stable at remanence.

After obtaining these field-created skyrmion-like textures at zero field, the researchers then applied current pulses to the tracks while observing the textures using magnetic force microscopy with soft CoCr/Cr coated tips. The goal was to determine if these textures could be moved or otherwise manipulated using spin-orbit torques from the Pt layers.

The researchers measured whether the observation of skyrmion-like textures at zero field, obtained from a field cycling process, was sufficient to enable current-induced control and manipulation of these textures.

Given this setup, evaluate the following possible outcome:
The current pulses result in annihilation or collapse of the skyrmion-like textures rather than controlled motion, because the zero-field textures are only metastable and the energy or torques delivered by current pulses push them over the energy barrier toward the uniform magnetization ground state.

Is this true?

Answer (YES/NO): NO